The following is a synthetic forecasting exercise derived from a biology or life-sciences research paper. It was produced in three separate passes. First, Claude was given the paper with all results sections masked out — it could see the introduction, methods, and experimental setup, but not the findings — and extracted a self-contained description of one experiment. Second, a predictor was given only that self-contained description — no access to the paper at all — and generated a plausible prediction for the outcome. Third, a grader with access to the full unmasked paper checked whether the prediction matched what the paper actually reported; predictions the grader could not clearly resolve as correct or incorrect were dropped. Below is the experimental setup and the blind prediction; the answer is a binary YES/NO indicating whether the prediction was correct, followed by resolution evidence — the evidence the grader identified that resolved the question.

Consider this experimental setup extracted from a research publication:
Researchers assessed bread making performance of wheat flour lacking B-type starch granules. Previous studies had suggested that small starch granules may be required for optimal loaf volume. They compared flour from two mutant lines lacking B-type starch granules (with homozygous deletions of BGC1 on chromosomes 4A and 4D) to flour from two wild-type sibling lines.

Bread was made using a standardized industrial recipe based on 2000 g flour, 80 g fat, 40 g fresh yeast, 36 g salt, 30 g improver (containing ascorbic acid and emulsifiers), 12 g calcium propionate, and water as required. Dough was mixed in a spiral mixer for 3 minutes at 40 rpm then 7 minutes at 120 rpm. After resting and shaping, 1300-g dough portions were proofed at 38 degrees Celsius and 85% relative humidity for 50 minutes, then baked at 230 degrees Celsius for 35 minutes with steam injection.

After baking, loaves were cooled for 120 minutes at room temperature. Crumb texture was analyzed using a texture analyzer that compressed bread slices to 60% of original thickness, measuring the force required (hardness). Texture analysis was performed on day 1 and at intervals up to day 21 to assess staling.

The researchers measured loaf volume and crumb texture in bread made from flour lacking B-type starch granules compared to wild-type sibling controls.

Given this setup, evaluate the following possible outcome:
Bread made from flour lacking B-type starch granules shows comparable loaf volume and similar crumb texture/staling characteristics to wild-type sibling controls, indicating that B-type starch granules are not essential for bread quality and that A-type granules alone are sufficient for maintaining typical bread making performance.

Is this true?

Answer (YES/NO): NO